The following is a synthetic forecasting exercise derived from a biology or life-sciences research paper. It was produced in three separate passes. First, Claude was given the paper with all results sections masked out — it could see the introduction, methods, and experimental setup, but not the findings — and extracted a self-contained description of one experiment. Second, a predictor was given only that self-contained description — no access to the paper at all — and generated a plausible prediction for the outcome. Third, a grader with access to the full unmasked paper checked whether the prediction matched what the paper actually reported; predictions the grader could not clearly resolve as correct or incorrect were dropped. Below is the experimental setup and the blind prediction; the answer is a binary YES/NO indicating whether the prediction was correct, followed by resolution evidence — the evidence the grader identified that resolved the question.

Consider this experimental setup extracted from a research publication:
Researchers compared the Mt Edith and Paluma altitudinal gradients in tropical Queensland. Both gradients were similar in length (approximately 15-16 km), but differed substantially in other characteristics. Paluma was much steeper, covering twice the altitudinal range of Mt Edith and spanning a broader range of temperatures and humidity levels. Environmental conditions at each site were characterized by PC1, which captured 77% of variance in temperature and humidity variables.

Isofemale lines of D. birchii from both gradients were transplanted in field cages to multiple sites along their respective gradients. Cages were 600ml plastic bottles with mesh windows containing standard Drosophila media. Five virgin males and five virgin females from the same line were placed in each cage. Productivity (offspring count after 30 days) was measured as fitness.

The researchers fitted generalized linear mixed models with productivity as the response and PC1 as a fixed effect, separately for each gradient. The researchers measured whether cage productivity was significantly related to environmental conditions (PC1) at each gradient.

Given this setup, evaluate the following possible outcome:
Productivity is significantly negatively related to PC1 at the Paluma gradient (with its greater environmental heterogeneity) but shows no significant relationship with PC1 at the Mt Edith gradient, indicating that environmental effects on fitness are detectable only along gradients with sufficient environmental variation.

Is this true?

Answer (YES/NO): NO